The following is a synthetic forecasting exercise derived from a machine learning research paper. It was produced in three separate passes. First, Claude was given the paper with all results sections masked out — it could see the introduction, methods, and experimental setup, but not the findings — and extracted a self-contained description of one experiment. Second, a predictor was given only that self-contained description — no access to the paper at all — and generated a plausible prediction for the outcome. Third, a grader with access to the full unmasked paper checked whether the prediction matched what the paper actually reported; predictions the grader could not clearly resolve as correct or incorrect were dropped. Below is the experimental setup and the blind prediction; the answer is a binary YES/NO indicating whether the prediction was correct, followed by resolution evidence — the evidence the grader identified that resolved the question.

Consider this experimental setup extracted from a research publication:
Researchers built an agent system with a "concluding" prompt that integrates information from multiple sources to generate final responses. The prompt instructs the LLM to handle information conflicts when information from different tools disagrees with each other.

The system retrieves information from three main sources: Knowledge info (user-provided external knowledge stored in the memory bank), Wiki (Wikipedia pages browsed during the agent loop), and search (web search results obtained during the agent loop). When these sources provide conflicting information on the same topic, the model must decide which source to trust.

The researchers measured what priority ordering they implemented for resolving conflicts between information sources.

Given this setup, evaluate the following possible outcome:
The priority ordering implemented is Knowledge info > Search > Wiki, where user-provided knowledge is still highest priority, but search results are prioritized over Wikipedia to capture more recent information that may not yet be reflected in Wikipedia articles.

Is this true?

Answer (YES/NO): NO